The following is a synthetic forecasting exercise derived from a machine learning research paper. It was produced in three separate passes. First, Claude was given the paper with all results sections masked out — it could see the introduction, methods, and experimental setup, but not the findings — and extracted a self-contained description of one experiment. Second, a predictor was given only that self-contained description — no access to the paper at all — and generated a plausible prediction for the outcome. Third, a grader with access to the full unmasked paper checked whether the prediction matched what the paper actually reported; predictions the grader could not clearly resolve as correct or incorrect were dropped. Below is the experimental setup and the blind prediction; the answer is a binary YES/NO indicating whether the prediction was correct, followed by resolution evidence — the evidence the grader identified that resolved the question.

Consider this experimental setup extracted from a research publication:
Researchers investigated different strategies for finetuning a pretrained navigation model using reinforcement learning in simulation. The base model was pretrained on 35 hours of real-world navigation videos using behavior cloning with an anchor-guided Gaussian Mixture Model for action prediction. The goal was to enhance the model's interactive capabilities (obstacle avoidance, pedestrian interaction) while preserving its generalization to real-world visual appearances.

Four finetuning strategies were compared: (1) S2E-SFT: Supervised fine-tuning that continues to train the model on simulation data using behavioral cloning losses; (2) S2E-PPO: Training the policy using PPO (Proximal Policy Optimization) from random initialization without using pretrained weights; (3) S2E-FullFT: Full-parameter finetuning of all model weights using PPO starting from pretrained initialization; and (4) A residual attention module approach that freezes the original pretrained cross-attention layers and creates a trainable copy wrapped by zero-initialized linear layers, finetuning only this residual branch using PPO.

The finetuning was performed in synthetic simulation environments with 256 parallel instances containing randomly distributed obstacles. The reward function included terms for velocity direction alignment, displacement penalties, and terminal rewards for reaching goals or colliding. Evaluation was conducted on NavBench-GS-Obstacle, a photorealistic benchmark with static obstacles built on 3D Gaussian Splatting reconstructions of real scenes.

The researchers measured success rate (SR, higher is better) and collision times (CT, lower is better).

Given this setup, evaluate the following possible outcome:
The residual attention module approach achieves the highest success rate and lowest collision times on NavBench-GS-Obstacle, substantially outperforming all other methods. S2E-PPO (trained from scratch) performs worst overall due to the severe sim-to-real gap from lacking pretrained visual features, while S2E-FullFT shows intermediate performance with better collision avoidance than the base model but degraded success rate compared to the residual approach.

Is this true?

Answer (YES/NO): NO